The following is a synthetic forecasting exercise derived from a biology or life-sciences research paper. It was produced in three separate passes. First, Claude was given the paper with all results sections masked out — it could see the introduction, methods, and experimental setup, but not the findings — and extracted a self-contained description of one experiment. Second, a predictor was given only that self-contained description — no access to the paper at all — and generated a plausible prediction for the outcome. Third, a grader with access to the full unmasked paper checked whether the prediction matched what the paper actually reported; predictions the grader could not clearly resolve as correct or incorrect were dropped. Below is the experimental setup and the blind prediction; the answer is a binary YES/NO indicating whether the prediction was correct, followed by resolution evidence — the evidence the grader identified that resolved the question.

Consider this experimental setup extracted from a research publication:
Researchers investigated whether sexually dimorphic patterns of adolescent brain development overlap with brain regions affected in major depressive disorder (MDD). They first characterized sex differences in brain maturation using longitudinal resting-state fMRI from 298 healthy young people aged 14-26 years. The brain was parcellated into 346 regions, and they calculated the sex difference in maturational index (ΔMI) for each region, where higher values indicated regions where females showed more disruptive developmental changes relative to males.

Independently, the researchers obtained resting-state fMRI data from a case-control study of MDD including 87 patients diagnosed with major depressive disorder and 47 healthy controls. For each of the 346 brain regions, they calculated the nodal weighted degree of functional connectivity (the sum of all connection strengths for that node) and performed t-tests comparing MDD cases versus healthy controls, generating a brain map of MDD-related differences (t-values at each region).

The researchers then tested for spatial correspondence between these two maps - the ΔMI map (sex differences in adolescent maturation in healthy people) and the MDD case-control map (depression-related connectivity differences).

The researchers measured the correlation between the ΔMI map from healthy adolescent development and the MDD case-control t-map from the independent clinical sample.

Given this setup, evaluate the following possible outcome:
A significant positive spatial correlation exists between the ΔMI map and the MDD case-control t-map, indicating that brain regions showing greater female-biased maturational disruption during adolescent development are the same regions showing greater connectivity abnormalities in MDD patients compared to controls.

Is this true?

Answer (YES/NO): YES